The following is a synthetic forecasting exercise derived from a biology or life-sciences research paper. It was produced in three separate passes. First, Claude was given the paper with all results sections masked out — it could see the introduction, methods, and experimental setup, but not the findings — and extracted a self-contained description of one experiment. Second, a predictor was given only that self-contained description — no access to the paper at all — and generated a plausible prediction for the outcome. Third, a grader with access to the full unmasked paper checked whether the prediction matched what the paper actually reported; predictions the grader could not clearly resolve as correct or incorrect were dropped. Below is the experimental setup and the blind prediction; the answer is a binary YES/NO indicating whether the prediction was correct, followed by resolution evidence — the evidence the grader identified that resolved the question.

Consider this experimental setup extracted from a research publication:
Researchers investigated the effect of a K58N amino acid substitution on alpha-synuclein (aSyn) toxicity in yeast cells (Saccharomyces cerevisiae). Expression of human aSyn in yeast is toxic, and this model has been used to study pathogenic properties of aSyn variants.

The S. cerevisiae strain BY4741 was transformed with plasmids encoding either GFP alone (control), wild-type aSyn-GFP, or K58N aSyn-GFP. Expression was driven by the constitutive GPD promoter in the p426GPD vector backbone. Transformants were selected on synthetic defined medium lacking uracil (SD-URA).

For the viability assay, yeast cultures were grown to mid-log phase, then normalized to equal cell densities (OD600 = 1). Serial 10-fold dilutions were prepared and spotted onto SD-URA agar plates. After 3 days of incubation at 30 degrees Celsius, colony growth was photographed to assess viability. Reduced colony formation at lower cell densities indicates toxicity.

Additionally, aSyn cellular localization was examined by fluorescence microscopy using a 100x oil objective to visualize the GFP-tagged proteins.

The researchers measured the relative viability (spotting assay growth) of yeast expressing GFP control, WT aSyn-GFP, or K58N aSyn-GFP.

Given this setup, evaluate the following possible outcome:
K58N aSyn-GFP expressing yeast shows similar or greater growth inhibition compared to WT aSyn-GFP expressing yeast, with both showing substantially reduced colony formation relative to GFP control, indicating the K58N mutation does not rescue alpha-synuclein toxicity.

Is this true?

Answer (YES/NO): YES